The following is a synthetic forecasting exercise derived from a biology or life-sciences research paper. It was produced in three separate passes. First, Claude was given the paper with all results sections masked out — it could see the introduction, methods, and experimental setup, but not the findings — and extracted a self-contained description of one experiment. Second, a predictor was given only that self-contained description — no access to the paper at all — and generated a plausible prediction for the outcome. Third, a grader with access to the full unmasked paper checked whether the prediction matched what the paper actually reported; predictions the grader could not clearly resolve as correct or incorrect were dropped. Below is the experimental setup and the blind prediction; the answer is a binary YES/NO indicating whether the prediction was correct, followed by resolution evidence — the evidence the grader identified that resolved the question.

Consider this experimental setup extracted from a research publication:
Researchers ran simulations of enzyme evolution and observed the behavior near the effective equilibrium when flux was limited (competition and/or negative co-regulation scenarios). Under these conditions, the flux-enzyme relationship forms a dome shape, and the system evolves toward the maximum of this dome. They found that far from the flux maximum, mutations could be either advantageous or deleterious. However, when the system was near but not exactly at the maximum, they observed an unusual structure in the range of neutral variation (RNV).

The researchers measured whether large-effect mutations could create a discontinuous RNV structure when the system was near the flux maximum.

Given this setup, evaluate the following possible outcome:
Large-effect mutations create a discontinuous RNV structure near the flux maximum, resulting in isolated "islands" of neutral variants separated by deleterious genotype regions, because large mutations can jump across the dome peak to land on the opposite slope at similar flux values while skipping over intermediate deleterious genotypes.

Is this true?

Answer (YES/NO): YES